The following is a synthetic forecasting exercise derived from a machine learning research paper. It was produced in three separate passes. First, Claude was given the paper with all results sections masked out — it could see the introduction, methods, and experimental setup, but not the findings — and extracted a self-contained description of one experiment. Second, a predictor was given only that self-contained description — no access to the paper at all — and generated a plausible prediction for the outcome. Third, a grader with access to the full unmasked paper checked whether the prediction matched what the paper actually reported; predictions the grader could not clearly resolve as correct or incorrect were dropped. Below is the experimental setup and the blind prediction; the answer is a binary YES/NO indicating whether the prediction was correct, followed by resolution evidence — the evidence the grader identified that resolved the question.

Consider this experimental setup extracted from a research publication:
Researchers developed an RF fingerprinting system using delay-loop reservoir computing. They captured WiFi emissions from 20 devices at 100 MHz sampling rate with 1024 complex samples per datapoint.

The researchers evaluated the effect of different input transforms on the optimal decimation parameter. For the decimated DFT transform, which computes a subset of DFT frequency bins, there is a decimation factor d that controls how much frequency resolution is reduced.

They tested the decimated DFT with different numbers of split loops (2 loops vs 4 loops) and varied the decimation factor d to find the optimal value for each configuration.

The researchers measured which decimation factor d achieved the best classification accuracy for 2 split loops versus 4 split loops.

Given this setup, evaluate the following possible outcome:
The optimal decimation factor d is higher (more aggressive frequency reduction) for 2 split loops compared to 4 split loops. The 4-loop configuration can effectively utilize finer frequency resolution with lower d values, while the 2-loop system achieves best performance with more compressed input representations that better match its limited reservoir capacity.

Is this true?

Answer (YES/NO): YES